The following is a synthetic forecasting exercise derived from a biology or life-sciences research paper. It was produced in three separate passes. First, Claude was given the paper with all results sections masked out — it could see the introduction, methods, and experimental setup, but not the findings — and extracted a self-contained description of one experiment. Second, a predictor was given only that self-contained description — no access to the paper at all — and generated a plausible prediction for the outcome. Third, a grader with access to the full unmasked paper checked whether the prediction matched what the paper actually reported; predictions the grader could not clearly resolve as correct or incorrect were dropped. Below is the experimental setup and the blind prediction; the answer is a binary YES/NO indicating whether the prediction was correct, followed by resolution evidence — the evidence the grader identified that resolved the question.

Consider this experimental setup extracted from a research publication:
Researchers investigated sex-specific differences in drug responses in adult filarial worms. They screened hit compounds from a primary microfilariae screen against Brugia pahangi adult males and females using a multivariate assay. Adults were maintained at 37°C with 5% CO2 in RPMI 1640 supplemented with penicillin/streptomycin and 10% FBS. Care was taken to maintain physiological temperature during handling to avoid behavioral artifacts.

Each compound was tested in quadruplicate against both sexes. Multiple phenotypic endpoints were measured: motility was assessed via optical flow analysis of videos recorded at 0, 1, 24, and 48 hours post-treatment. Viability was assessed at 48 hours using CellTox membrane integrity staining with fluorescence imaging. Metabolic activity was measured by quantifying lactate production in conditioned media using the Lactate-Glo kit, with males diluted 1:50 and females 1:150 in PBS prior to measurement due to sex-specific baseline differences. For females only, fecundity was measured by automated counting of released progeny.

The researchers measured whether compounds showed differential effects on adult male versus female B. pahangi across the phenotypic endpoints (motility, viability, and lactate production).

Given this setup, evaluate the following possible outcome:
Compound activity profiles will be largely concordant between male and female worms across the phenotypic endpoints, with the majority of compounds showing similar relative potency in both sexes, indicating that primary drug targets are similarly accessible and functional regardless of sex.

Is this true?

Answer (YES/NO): NO